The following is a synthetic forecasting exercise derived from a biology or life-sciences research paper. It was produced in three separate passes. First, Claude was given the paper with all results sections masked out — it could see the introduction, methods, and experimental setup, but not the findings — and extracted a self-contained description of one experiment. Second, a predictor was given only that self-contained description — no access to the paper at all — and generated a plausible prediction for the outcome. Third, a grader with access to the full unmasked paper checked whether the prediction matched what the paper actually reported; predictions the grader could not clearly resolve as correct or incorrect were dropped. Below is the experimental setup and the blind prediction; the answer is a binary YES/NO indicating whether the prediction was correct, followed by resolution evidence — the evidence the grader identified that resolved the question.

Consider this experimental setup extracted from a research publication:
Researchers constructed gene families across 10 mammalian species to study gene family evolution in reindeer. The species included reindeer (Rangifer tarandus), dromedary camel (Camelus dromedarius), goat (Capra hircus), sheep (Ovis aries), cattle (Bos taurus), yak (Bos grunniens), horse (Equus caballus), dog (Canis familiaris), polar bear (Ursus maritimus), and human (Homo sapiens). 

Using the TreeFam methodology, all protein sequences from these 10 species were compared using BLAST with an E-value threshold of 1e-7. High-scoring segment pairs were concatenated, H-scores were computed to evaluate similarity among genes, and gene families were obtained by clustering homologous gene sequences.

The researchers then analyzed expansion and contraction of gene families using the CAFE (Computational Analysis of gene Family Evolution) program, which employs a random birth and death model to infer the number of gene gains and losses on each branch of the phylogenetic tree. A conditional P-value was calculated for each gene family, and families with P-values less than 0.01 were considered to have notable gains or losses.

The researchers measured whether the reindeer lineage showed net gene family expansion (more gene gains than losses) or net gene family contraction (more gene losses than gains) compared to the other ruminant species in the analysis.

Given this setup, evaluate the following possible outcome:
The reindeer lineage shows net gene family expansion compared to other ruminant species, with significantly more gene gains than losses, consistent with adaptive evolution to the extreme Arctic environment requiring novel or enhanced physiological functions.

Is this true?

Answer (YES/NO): YES